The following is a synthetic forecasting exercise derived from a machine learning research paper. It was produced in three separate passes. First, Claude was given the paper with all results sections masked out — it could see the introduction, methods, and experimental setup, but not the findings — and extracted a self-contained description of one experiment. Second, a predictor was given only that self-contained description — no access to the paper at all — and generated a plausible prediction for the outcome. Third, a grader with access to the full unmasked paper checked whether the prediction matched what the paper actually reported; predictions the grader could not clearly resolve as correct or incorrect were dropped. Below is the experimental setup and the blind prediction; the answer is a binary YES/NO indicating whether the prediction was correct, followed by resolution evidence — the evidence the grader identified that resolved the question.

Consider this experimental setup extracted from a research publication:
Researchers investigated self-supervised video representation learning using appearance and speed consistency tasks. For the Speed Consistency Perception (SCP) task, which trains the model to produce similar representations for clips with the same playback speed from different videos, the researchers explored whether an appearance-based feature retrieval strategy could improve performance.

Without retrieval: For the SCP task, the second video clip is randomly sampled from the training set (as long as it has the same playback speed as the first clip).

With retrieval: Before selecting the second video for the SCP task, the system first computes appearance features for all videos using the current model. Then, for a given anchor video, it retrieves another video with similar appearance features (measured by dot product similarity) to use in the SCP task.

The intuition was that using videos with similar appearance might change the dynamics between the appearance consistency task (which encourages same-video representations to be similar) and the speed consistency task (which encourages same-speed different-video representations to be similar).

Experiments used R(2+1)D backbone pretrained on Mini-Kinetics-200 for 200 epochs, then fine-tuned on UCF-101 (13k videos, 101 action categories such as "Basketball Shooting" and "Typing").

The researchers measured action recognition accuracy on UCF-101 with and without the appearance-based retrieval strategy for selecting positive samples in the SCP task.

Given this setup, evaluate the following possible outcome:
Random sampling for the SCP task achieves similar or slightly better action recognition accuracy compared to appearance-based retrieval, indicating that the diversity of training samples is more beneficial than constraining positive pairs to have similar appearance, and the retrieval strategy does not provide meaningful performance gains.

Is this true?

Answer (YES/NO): NO